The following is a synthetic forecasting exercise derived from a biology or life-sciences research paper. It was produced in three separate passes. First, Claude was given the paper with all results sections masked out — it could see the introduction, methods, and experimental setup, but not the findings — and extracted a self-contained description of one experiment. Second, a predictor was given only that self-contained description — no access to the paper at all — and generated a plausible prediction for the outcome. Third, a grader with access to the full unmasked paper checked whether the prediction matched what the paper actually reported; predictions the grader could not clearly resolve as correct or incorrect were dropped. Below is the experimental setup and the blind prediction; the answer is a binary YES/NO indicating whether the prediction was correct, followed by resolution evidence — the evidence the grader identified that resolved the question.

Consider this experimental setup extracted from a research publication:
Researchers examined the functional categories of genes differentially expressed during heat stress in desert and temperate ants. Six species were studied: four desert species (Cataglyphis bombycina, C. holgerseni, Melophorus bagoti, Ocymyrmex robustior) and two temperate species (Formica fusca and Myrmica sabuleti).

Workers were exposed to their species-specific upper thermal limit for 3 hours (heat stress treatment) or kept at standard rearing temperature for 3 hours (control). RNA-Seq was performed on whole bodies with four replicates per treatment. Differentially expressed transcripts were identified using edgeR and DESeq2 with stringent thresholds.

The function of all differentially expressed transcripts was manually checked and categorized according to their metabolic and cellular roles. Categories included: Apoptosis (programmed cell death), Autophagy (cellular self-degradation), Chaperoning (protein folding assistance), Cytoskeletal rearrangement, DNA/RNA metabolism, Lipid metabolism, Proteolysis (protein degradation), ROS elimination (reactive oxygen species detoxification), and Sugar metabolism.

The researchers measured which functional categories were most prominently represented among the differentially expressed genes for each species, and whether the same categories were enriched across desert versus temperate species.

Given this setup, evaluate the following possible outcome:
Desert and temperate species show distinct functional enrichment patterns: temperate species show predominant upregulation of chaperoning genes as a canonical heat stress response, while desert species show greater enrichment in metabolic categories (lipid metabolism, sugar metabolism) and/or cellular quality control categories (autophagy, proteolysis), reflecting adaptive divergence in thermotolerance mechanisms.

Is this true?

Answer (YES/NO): NO